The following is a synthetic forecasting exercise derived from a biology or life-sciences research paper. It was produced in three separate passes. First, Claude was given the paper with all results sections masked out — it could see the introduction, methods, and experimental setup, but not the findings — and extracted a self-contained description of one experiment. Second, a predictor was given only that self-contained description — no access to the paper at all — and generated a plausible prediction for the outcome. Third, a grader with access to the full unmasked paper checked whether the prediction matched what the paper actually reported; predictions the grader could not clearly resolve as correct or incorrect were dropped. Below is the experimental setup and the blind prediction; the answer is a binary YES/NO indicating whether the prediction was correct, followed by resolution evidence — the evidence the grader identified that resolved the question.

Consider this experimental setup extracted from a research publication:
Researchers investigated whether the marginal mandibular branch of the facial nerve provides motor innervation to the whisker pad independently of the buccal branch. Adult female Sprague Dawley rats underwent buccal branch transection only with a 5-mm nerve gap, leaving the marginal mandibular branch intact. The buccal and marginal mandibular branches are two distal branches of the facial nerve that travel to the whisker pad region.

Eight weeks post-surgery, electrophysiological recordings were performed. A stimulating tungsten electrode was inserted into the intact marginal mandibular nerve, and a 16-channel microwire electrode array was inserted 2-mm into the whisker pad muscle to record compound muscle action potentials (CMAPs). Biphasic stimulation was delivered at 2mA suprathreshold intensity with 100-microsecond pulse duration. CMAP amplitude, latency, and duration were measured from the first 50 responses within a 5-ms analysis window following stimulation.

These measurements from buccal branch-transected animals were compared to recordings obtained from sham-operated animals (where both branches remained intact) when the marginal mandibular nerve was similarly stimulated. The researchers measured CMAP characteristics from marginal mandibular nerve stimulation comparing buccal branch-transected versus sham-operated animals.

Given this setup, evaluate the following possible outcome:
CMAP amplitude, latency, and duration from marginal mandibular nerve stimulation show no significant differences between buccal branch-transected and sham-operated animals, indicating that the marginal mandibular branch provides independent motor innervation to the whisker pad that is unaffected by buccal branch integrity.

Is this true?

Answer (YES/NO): YES